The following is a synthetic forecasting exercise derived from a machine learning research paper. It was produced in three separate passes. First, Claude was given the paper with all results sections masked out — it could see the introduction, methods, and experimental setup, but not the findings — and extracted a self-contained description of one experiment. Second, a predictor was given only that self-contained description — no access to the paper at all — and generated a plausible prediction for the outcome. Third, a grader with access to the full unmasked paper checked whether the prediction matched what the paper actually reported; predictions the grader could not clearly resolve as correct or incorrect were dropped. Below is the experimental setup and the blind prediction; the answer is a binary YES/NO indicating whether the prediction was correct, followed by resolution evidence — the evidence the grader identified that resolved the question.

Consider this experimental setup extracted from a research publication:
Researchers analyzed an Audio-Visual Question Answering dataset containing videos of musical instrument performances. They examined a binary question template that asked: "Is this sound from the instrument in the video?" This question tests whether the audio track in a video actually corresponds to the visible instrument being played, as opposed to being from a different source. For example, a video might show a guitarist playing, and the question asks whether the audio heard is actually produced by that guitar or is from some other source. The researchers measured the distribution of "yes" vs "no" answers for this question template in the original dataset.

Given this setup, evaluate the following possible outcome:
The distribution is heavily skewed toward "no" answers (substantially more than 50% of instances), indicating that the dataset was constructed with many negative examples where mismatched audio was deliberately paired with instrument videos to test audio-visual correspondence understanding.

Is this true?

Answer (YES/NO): NO